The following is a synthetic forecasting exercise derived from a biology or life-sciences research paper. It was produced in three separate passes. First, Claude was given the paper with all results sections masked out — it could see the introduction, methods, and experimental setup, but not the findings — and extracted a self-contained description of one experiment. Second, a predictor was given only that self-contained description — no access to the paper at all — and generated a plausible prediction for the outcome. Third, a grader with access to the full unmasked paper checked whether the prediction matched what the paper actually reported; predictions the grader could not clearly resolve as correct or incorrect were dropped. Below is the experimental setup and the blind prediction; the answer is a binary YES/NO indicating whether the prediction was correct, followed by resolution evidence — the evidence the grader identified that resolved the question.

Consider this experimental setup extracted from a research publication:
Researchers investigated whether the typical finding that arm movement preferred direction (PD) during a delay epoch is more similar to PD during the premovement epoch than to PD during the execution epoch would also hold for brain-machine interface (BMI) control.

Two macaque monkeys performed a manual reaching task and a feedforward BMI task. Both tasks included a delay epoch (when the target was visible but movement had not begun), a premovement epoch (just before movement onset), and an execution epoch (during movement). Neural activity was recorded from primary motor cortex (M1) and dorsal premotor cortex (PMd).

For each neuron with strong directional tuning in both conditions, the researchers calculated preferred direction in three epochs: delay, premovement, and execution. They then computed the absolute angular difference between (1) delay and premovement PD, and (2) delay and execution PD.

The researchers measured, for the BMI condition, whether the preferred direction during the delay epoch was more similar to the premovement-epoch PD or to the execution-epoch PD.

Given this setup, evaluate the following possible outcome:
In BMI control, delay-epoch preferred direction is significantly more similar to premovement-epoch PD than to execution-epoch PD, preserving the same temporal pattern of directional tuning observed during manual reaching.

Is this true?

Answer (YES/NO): YES